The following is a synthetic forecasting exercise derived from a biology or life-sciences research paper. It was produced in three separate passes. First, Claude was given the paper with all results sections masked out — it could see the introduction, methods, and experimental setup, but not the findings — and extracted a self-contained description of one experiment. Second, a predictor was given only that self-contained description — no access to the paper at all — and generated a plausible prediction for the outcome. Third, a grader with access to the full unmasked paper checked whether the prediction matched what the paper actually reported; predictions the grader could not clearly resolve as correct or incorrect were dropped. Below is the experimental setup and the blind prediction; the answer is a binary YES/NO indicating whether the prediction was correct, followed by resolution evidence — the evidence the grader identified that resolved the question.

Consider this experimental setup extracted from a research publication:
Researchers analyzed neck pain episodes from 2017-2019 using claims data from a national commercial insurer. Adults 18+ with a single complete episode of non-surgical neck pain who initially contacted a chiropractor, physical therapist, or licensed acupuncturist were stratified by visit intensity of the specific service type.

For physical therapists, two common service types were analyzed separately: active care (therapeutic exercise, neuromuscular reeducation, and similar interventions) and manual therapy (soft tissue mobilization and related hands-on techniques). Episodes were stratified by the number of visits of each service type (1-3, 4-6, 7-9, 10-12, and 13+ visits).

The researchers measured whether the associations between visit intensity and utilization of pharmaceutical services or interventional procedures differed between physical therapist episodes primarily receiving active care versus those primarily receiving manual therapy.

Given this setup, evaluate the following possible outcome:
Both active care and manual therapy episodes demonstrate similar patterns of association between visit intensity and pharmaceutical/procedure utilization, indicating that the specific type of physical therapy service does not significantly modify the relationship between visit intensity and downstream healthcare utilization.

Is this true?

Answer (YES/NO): YES